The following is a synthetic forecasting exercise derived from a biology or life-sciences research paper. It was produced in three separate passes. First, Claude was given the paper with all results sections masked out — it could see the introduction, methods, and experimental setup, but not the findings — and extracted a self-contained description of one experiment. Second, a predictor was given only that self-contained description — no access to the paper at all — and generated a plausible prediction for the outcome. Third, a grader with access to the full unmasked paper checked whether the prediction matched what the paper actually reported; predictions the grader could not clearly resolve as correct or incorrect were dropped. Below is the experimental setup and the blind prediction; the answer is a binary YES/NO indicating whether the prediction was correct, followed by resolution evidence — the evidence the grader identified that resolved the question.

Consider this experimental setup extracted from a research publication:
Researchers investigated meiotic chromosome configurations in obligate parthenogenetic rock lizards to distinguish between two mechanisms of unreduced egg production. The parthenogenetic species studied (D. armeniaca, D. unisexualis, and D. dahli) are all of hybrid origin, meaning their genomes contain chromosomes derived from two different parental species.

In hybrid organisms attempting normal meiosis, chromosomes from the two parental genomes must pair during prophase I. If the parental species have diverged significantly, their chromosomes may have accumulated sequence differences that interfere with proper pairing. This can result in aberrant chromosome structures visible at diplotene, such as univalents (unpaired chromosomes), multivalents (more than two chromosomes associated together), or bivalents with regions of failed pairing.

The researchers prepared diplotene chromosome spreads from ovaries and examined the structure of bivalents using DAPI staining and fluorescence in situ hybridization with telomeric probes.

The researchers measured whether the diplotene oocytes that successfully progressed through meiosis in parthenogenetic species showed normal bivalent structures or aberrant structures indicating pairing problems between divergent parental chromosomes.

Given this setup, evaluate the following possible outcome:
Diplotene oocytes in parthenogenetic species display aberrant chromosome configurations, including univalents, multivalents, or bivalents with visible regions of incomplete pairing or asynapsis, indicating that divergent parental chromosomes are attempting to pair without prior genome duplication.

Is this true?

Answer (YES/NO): NO